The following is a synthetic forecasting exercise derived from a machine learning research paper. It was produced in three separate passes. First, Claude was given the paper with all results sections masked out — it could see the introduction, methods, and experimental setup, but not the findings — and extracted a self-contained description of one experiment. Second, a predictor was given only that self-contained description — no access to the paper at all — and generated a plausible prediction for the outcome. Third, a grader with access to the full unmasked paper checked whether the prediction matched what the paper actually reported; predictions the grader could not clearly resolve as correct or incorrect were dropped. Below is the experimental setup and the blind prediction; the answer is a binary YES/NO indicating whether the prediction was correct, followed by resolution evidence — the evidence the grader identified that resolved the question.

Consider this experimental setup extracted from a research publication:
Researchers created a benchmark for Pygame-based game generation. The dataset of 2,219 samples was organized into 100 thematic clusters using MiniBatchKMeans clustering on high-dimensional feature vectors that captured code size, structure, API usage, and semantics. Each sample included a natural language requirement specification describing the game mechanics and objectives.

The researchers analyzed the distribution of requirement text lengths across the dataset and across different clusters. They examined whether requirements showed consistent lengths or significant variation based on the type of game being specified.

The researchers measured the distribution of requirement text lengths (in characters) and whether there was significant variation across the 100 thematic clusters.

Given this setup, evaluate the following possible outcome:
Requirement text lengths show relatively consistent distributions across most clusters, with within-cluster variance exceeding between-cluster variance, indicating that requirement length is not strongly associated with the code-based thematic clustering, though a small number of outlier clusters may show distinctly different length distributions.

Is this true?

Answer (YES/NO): NO